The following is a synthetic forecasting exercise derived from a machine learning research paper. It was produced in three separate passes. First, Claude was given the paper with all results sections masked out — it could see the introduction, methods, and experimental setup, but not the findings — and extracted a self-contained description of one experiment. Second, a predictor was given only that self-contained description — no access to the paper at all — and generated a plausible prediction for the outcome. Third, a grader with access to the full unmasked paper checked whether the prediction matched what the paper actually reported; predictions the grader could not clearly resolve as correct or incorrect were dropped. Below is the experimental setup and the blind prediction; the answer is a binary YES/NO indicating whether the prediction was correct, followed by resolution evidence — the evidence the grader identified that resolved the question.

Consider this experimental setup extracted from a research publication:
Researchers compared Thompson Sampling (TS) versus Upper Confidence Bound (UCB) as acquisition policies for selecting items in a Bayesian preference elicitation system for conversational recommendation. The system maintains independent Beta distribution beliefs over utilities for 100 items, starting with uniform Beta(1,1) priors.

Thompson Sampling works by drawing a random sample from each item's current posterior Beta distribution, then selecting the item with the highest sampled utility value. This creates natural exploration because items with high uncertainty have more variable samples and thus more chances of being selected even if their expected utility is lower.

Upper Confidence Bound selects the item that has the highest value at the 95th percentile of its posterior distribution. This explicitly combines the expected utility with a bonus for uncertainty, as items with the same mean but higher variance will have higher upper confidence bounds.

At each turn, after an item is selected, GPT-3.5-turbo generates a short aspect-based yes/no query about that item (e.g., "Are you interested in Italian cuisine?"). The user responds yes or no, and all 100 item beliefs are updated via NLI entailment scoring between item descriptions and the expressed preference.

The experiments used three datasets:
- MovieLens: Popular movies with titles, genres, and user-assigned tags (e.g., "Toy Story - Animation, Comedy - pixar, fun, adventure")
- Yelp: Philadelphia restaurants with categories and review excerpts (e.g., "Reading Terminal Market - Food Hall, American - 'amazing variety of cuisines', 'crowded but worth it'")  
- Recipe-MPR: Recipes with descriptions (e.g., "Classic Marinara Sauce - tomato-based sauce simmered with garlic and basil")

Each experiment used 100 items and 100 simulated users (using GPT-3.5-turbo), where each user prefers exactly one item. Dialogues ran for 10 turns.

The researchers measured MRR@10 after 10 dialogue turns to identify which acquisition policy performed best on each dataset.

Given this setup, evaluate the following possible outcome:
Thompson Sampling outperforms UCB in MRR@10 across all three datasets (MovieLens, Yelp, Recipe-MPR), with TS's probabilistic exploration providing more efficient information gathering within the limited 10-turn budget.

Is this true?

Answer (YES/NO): NO